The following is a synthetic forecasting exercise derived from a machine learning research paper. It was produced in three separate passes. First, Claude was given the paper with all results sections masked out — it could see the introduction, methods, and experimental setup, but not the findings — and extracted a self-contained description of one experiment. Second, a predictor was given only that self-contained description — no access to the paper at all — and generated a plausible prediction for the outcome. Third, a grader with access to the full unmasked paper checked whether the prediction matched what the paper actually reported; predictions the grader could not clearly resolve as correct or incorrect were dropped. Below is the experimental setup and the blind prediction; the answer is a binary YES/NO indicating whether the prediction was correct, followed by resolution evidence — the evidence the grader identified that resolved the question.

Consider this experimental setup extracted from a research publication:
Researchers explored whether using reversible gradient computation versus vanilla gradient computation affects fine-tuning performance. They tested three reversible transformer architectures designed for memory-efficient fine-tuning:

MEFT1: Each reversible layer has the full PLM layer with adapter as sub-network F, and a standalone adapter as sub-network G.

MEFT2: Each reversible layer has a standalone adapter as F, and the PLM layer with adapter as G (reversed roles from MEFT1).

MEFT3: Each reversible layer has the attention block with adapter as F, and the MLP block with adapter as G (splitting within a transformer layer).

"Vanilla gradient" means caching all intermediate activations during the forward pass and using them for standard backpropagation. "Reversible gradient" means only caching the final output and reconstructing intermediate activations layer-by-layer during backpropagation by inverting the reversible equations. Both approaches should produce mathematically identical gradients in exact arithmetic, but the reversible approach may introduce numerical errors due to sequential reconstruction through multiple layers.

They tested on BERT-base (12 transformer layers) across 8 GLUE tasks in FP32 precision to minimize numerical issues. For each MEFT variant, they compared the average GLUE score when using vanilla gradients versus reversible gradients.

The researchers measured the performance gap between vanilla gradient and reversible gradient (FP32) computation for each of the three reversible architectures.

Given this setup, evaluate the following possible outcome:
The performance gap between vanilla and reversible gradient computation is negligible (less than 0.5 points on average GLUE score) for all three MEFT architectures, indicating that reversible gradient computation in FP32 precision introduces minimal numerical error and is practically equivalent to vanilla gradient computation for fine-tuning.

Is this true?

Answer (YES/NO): NO